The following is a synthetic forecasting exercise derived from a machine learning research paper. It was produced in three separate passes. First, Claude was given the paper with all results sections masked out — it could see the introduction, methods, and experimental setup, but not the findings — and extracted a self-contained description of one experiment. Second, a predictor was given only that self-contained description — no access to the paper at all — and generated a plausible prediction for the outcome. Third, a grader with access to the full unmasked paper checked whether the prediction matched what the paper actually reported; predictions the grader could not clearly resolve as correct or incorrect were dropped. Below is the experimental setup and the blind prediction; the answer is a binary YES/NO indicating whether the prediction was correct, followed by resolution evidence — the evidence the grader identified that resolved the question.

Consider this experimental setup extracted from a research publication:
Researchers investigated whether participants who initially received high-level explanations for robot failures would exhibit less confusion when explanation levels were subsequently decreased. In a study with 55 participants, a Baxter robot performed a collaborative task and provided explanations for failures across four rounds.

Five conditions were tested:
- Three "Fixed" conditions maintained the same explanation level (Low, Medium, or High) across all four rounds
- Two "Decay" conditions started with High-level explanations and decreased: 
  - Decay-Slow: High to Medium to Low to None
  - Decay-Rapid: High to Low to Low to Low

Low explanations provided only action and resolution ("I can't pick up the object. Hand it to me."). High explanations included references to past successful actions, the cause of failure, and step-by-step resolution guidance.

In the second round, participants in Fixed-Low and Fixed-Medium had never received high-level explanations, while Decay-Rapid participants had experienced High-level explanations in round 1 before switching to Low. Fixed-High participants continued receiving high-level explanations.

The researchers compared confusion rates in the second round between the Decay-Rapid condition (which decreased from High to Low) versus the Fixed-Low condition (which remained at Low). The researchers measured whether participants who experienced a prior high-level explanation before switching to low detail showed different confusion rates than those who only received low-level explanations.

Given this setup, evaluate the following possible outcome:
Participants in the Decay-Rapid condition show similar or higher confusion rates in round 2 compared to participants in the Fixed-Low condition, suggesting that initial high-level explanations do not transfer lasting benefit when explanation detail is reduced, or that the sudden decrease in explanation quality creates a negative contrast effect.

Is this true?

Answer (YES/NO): NO